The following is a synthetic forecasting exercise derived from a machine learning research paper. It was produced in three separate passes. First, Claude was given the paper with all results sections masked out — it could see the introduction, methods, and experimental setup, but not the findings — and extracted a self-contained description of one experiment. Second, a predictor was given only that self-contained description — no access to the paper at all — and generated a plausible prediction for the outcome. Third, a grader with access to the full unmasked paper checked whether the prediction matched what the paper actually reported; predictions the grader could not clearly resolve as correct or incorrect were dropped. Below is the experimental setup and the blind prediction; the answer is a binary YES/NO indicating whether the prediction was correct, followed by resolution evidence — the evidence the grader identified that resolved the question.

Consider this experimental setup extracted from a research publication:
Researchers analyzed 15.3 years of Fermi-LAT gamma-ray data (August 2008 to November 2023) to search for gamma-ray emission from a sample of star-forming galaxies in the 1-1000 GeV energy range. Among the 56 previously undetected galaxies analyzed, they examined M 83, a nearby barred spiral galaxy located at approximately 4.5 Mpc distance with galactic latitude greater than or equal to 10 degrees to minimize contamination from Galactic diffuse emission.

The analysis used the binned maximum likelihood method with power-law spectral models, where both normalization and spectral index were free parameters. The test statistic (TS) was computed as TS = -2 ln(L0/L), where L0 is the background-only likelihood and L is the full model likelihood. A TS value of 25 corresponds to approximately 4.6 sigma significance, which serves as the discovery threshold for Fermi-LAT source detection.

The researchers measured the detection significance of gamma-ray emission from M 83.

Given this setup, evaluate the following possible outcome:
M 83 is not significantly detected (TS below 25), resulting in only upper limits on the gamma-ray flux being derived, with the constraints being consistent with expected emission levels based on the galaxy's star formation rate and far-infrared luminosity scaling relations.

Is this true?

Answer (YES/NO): NO